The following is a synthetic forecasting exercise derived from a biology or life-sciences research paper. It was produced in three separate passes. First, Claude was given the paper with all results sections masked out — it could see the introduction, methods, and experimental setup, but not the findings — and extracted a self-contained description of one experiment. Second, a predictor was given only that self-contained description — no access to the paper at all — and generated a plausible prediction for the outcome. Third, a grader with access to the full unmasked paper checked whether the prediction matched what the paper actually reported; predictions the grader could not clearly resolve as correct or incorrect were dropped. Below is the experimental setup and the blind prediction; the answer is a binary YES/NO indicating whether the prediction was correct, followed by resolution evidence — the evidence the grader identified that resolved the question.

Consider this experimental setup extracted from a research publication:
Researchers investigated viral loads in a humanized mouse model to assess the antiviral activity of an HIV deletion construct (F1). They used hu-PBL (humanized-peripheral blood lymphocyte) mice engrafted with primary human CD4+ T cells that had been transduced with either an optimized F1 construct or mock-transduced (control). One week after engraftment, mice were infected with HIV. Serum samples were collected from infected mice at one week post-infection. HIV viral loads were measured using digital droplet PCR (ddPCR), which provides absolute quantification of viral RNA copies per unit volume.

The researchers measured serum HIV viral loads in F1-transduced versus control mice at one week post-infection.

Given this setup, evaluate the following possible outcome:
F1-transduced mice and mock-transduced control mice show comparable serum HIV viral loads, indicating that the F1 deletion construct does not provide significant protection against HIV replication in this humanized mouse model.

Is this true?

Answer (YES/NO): NO